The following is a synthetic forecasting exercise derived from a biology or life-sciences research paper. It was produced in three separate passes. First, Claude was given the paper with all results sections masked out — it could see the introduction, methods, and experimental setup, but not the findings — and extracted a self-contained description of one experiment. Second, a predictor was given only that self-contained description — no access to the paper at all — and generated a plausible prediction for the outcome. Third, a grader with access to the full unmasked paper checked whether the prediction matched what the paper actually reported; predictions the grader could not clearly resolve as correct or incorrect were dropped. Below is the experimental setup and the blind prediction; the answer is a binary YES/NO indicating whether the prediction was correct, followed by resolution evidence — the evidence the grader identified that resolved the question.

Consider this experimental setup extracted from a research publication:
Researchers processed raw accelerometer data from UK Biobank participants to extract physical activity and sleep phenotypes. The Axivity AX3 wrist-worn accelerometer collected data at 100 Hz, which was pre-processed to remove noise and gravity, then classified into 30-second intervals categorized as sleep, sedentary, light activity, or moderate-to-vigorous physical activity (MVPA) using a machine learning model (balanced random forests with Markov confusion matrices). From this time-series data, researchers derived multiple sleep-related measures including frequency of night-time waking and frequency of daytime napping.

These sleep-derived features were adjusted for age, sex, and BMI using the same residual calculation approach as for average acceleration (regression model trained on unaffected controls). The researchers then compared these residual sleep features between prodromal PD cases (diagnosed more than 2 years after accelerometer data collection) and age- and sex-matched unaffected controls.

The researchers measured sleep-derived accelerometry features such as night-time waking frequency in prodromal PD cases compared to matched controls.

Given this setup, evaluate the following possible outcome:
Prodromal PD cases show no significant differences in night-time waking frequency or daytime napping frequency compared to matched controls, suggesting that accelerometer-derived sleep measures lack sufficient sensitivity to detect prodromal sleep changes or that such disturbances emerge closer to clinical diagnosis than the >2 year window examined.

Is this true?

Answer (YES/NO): NO